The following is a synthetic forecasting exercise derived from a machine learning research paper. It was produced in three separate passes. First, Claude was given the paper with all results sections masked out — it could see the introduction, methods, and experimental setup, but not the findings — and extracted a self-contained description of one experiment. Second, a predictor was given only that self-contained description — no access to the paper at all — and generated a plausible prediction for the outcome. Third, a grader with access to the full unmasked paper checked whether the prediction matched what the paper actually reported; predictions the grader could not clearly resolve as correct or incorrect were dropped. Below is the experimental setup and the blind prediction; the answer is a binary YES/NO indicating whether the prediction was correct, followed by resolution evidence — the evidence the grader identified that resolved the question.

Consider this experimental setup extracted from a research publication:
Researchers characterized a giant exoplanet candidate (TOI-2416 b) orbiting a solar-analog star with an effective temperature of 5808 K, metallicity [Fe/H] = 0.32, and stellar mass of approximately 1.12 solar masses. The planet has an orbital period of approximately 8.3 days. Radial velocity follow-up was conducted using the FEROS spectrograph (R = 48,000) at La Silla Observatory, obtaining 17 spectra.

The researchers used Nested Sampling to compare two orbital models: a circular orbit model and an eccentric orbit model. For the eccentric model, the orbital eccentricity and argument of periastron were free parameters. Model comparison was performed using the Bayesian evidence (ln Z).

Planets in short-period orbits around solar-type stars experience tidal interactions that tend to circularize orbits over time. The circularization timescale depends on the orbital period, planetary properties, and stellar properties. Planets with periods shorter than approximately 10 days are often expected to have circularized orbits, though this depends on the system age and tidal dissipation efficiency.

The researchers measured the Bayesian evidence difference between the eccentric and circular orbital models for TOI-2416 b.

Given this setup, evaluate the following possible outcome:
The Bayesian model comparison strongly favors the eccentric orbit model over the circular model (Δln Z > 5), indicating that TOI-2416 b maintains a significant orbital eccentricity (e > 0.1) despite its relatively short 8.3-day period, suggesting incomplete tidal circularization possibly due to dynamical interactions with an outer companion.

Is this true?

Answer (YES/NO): YES